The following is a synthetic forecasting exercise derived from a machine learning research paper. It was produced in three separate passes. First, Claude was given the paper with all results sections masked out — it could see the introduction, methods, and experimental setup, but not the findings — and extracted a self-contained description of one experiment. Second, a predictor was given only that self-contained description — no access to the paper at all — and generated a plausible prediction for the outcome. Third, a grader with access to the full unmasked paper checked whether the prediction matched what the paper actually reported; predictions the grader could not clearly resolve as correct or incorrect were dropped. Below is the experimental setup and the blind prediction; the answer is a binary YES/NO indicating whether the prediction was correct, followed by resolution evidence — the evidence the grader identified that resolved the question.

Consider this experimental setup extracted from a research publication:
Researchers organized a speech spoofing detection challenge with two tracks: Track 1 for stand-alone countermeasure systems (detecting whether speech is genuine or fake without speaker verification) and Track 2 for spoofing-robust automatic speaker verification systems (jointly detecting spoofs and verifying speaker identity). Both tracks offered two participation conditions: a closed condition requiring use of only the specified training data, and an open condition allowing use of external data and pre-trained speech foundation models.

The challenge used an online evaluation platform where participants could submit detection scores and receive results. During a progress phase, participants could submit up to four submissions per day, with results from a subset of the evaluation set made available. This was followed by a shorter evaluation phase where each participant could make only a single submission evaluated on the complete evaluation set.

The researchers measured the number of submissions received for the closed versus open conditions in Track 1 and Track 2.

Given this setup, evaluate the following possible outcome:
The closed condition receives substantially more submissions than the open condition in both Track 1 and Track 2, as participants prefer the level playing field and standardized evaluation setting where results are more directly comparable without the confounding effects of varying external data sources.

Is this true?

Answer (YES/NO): NO